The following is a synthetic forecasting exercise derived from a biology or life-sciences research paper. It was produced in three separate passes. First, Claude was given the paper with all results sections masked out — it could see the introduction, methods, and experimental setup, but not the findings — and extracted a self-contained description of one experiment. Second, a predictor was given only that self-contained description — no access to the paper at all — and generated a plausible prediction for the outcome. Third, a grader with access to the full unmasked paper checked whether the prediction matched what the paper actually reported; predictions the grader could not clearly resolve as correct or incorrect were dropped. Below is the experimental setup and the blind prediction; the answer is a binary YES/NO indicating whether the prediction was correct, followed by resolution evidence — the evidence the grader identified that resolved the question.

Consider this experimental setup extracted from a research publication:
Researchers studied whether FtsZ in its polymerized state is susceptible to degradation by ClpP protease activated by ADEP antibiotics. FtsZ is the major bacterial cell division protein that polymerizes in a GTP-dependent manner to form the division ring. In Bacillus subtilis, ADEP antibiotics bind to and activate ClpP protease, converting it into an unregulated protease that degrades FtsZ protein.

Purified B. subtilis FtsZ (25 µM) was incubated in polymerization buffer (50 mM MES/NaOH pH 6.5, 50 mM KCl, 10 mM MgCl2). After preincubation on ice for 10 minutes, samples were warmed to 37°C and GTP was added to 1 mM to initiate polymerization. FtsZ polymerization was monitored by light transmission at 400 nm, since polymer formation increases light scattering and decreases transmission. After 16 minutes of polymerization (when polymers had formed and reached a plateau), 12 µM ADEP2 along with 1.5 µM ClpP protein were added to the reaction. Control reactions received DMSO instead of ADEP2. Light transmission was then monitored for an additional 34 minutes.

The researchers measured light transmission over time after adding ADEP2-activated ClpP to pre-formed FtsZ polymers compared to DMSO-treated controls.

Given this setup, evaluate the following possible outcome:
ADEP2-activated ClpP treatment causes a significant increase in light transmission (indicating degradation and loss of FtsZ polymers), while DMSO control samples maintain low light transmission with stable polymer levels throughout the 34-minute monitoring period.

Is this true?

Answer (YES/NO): NO